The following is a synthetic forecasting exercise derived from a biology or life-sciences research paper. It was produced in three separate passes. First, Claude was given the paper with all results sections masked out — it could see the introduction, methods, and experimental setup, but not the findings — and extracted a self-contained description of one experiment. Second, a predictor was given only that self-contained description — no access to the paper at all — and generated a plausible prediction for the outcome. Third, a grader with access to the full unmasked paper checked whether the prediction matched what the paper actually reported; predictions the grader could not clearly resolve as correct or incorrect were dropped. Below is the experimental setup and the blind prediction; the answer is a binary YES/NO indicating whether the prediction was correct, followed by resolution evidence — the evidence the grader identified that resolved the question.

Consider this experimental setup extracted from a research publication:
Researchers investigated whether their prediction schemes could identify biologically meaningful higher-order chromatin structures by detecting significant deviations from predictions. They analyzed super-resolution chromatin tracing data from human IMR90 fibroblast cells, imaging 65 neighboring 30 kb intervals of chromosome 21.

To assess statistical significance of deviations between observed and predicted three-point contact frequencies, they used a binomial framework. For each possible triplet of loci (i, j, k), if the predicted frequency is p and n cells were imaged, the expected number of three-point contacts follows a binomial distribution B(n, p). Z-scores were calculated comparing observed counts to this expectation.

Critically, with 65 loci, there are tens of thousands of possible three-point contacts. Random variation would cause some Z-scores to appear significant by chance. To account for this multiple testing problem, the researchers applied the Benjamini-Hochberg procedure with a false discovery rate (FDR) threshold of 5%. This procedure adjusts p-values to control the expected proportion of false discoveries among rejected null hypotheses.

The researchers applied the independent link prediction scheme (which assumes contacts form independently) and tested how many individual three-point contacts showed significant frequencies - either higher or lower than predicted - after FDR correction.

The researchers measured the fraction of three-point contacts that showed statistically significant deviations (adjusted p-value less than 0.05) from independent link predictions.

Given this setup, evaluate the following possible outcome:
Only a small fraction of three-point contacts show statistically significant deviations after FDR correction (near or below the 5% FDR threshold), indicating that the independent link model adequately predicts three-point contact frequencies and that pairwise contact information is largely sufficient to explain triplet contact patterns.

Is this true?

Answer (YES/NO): YES